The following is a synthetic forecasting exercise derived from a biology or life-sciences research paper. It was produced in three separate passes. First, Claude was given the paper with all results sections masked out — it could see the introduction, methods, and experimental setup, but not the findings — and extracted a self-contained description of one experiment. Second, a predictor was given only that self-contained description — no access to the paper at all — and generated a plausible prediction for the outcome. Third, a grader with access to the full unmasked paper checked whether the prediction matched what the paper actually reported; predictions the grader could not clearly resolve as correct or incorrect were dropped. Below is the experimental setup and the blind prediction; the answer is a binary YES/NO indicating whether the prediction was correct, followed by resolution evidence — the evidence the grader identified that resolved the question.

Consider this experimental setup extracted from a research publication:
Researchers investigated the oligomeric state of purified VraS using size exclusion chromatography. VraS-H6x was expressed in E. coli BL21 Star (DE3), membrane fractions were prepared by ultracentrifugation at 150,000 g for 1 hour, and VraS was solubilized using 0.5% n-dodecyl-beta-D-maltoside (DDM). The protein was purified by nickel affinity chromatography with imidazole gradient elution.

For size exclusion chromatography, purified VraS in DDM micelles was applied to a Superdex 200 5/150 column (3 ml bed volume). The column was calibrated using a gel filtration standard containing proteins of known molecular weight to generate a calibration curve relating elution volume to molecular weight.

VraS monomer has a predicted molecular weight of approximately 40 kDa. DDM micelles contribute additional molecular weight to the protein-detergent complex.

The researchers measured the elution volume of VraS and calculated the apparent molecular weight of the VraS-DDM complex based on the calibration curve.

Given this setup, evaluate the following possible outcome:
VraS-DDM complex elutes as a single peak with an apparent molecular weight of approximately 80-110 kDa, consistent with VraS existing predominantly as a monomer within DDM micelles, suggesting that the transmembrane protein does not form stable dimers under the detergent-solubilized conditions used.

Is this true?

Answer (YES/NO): NO